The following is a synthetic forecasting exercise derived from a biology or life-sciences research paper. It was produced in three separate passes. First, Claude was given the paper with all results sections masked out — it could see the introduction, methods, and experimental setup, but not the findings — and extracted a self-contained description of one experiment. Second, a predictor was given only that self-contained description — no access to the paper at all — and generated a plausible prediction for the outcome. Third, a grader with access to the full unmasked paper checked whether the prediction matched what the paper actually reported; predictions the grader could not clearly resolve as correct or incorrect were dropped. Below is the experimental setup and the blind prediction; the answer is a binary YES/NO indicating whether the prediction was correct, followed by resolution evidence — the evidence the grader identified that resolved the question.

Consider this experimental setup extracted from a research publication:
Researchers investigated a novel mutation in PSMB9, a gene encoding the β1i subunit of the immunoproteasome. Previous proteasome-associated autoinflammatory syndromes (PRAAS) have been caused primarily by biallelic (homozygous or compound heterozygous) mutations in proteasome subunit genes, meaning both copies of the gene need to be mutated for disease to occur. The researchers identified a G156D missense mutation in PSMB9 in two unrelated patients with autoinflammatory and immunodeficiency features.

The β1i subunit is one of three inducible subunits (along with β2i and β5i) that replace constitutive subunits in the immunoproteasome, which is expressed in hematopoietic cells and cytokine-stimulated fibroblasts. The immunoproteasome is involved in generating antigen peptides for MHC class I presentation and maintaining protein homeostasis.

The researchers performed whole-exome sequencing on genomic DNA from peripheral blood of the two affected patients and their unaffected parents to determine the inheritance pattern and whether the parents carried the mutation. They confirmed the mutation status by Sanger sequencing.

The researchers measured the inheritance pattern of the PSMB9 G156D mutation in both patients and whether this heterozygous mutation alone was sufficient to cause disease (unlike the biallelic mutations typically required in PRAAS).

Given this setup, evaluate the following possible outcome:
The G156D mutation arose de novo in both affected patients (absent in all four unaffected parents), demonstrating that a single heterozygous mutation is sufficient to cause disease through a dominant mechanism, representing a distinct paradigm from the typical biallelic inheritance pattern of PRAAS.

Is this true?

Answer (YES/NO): YES